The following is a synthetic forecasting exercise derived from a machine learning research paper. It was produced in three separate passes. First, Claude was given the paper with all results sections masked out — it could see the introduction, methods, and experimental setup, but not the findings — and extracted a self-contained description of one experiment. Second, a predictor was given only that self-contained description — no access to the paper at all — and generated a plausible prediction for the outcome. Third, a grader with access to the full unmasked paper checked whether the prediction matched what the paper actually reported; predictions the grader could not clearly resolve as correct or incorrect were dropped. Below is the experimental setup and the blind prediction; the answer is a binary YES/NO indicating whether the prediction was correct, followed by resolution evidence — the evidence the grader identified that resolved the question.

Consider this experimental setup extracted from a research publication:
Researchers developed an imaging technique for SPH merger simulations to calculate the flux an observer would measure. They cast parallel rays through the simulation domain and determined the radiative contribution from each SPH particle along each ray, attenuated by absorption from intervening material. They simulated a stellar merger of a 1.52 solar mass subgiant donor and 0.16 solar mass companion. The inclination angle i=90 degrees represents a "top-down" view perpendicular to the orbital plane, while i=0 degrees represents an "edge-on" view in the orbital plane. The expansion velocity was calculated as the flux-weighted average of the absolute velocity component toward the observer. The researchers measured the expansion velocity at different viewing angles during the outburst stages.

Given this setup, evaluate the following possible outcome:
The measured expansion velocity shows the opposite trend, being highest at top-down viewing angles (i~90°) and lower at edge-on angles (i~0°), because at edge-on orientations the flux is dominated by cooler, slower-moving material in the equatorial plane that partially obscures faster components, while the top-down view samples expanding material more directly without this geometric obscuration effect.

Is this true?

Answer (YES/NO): NO